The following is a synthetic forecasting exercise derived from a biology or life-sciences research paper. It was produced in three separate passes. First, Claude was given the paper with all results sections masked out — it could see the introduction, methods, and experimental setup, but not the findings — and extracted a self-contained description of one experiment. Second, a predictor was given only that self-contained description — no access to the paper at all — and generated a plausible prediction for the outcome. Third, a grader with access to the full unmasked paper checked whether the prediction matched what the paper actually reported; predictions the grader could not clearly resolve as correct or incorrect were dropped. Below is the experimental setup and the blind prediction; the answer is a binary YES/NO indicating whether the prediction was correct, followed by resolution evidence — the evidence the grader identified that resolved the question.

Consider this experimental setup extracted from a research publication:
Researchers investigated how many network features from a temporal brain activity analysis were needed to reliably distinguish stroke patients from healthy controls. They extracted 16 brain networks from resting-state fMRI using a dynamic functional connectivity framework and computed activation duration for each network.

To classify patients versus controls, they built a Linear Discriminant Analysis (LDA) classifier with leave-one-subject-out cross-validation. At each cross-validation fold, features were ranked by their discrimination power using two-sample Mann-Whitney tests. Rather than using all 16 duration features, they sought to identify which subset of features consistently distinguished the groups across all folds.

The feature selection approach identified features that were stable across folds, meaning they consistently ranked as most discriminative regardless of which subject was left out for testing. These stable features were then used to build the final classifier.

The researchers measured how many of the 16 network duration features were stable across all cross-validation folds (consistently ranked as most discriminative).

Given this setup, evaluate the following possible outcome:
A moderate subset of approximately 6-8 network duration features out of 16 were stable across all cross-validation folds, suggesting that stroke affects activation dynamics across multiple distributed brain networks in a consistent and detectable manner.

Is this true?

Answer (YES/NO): YES